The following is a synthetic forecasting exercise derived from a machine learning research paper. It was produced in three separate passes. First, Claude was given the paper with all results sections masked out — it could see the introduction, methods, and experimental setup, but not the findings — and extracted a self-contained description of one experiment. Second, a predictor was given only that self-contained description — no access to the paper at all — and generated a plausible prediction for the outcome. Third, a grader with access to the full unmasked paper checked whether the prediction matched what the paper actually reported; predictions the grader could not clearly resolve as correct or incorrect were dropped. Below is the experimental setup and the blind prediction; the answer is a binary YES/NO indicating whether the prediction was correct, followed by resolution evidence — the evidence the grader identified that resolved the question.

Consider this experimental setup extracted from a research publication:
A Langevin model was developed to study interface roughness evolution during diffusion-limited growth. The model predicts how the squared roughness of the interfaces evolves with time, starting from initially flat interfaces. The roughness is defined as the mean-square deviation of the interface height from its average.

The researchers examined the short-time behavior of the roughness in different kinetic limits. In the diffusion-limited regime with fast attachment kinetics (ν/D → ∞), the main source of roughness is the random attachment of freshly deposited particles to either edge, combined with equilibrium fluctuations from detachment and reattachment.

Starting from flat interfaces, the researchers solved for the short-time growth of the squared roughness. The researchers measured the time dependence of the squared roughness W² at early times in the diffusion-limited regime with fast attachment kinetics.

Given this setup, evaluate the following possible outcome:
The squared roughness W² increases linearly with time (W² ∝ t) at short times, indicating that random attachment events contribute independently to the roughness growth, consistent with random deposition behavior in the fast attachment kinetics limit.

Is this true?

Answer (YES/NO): YES